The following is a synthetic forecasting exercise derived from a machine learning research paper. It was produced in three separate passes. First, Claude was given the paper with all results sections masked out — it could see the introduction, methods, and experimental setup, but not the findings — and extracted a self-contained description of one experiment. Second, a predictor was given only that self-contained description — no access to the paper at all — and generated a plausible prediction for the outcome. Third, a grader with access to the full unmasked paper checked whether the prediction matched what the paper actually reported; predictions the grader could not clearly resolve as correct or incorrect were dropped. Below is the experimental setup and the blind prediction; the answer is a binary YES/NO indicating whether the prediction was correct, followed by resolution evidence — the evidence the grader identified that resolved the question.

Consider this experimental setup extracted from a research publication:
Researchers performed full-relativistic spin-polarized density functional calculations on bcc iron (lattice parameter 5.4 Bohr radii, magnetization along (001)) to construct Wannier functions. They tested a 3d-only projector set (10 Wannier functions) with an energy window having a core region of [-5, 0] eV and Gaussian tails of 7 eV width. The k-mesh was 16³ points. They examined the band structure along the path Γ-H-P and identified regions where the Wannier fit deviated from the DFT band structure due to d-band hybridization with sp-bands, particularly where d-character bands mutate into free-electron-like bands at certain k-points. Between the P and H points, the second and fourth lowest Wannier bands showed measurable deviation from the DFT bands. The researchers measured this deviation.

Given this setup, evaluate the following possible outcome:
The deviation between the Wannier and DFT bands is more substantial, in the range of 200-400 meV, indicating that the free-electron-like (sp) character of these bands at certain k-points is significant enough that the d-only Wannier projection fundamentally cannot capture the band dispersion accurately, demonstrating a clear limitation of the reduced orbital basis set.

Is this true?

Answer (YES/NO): NO